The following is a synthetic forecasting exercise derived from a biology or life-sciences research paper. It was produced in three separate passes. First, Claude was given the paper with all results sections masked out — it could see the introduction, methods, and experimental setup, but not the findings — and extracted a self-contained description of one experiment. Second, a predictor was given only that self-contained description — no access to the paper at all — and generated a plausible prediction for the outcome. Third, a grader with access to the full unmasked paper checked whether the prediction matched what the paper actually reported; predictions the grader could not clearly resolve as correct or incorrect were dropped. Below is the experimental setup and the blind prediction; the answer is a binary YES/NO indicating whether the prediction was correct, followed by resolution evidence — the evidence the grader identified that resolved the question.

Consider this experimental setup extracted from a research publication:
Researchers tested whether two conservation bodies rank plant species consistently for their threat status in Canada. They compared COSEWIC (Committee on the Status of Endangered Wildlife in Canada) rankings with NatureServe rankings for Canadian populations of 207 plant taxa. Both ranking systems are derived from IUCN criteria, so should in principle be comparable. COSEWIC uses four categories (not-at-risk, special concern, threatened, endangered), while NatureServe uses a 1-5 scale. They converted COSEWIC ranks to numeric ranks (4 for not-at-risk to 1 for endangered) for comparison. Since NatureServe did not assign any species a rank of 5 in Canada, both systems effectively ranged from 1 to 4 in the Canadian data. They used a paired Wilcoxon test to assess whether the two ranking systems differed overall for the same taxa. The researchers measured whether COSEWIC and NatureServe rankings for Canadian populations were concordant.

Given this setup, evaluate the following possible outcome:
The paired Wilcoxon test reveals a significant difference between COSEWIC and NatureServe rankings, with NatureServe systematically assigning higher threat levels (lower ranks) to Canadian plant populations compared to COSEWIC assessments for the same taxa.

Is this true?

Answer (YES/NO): YES